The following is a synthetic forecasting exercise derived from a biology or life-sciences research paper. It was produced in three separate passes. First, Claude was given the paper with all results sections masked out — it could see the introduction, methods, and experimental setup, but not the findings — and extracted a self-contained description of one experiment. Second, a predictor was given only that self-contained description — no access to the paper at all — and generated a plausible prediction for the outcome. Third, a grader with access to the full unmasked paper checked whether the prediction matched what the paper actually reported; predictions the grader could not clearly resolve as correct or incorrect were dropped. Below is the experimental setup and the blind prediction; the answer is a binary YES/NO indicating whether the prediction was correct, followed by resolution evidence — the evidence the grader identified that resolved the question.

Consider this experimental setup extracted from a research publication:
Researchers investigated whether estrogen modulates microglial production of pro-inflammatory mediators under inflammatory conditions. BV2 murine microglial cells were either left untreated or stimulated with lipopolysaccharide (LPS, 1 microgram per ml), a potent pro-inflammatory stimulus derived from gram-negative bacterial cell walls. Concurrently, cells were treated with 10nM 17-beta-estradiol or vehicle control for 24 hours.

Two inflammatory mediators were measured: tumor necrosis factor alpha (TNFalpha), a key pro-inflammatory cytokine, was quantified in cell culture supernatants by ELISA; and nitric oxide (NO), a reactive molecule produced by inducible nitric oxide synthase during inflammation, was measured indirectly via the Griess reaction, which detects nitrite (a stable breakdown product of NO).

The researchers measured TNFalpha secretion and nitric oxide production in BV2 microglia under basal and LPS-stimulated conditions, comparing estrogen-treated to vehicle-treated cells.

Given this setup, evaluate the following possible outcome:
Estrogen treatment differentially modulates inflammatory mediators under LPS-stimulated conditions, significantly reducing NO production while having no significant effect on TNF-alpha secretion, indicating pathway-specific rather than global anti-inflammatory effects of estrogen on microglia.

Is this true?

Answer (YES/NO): NO